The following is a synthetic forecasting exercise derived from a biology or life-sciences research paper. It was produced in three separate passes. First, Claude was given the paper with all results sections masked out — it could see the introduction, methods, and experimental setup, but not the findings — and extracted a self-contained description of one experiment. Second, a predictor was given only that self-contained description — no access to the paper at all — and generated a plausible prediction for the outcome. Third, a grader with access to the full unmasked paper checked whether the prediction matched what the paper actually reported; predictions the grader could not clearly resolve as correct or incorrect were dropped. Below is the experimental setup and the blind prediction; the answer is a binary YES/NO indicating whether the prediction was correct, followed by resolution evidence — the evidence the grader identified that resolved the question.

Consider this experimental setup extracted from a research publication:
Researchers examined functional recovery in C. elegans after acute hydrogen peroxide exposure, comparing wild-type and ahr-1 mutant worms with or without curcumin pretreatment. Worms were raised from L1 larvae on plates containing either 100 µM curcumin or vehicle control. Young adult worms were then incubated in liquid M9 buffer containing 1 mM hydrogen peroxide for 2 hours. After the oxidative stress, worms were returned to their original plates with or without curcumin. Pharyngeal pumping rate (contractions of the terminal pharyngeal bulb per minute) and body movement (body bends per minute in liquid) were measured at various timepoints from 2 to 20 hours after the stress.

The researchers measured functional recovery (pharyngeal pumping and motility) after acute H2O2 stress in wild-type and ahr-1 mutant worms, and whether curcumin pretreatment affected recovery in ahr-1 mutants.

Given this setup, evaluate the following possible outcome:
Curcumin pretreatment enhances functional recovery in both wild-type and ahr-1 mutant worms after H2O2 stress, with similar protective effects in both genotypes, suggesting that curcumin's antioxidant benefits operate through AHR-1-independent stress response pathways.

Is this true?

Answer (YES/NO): YES